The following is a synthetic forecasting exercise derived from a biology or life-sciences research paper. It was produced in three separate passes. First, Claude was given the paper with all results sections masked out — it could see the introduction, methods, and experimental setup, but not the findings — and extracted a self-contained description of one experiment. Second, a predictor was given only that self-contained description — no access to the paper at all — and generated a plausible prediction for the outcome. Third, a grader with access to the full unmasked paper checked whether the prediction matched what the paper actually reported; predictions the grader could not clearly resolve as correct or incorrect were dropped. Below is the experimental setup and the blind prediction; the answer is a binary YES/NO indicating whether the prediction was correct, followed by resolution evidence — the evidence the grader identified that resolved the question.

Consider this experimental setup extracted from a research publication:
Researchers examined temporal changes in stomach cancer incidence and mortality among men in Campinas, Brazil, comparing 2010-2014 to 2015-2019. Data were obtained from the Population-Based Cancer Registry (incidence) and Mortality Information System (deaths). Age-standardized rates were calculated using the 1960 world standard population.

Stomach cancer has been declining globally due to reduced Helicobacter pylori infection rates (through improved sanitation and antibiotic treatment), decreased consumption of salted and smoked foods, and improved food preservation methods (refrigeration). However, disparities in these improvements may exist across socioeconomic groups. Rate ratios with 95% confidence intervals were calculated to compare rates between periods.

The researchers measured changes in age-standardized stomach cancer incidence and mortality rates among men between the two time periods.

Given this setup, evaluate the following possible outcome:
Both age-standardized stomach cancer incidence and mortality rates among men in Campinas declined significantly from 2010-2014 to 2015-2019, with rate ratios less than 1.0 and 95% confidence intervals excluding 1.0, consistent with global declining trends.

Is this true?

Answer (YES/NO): YES